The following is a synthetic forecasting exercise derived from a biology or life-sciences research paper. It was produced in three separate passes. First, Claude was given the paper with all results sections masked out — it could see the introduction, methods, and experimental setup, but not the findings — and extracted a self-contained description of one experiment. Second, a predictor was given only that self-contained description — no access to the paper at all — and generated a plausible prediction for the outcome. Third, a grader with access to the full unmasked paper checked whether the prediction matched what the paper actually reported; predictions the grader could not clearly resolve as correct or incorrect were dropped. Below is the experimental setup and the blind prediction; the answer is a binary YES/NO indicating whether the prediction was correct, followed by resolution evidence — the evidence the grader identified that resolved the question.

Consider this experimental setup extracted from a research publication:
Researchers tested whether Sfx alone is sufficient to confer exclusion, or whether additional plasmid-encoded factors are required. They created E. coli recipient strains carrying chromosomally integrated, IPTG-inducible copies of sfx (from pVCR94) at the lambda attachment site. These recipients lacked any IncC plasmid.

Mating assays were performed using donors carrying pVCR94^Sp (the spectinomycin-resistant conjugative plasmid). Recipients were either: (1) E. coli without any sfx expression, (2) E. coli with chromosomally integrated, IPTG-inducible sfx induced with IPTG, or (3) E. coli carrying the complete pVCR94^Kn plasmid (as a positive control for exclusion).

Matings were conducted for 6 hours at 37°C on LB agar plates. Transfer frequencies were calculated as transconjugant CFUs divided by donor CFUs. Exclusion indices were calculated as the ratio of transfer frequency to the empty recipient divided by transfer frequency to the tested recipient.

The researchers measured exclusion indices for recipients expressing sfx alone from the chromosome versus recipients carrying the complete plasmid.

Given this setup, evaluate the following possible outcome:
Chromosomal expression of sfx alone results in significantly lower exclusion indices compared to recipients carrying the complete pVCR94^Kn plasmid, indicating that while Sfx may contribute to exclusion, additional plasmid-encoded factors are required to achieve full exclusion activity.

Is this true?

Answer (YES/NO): YES